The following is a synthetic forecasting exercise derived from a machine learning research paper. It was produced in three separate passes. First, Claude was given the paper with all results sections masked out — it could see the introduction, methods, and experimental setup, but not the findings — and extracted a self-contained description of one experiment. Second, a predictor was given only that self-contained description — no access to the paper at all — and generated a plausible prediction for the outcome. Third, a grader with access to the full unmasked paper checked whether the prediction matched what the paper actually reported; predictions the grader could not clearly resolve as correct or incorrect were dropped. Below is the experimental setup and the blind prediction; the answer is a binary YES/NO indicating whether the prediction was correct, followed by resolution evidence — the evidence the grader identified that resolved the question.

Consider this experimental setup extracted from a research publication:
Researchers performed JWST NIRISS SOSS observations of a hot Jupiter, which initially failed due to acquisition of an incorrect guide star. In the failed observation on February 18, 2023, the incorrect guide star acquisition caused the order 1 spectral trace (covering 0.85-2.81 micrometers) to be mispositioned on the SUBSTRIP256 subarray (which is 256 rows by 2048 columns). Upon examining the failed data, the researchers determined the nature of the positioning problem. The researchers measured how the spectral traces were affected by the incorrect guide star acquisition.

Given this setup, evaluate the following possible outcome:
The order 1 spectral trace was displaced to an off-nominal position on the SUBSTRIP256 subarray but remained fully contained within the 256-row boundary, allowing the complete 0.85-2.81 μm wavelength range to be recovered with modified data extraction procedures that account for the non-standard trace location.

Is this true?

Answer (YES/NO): NO